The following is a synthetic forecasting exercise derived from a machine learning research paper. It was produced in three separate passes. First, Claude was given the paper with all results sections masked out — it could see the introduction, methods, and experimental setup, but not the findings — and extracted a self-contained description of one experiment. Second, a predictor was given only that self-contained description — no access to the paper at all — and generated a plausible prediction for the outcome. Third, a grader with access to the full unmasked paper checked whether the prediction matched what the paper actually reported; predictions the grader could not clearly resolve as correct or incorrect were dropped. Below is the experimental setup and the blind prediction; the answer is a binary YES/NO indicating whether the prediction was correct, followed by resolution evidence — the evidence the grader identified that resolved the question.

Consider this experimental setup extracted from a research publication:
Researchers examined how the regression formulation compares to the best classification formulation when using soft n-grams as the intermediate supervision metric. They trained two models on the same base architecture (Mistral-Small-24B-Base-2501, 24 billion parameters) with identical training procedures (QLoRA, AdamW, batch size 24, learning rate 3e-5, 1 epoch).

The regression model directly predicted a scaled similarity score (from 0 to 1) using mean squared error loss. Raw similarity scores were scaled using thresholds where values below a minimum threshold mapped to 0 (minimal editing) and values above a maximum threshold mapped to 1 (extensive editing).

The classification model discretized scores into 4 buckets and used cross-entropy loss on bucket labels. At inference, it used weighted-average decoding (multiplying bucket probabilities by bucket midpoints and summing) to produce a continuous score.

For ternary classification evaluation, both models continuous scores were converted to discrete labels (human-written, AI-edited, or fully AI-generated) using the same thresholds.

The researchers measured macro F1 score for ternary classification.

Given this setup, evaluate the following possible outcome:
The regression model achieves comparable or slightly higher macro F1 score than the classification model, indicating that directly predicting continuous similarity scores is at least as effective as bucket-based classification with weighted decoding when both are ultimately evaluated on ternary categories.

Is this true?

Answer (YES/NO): NO